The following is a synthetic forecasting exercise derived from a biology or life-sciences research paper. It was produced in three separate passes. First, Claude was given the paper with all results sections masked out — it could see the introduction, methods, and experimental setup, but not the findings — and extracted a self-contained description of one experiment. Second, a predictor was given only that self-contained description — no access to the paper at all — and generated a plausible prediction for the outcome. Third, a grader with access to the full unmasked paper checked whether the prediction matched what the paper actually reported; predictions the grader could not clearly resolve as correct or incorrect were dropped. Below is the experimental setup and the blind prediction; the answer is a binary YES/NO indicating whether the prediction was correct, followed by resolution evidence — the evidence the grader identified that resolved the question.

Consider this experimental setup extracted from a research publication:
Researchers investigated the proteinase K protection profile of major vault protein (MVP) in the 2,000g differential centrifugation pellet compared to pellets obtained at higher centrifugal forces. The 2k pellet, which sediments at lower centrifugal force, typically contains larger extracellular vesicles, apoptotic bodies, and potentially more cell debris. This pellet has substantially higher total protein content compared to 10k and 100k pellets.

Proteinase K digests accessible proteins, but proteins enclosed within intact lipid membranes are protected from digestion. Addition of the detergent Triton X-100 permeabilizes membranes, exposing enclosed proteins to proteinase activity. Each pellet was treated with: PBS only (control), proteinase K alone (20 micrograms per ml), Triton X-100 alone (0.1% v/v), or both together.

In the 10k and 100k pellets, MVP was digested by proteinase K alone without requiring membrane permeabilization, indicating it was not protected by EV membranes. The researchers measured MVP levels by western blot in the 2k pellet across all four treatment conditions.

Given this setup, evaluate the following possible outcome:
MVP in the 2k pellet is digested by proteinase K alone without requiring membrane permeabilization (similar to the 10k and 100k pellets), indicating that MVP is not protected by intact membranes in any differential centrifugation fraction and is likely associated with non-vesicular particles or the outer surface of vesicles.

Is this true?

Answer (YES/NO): NO